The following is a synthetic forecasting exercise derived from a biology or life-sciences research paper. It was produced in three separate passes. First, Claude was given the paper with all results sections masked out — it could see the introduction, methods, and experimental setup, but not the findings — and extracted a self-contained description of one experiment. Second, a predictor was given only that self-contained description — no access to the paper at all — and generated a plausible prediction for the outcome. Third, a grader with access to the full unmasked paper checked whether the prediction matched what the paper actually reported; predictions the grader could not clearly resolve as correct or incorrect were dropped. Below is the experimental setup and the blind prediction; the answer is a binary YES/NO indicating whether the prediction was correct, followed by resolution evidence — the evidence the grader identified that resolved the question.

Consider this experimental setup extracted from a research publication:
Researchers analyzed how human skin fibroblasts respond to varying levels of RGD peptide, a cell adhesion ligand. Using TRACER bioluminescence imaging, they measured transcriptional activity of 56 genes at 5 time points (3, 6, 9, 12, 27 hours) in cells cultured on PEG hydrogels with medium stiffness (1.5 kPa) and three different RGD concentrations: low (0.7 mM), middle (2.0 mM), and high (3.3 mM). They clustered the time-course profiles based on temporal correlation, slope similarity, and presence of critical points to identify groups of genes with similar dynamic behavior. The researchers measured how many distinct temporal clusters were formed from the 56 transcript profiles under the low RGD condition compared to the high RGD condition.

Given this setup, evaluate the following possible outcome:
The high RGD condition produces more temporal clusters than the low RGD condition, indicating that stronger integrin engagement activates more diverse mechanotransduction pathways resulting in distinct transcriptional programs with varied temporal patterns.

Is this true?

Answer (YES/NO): YES